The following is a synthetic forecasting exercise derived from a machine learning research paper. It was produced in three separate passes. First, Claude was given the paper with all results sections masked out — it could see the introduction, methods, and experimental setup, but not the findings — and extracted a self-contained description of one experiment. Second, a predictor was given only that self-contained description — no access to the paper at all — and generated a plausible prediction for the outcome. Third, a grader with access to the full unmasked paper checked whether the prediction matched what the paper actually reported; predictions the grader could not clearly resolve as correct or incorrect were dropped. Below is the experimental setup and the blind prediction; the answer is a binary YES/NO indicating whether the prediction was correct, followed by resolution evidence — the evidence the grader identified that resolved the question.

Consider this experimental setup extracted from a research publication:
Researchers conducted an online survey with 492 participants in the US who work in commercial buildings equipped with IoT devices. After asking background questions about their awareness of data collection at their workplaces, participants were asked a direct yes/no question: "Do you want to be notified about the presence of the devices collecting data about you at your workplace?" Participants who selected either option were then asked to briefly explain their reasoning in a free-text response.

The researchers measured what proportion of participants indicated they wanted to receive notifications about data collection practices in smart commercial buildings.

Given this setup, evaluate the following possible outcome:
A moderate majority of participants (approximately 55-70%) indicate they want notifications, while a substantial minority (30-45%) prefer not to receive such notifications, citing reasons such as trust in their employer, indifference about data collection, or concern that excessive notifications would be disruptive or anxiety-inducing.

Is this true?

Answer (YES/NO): NO